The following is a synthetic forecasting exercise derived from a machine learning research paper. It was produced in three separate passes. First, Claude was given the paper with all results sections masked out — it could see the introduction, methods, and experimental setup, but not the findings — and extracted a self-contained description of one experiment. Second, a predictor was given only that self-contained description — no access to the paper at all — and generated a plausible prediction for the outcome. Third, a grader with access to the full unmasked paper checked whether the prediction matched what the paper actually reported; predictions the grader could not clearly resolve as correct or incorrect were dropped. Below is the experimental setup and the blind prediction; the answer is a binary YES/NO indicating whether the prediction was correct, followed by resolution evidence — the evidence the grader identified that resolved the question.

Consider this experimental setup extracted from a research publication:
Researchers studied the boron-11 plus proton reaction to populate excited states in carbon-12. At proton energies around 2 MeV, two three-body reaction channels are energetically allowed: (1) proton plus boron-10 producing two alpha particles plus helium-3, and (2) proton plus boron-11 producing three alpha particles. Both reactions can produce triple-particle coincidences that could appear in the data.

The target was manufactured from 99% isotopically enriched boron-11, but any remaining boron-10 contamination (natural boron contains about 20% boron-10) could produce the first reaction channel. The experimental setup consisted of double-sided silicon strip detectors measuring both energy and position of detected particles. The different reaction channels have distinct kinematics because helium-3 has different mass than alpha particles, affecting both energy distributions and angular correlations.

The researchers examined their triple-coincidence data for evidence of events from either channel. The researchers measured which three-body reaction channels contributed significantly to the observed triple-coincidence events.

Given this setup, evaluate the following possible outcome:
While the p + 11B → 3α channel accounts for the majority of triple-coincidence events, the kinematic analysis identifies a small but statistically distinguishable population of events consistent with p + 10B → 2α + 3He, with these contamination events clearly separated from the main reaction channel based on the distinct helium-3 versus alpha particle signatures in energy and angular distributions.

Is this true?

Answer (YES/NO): NO